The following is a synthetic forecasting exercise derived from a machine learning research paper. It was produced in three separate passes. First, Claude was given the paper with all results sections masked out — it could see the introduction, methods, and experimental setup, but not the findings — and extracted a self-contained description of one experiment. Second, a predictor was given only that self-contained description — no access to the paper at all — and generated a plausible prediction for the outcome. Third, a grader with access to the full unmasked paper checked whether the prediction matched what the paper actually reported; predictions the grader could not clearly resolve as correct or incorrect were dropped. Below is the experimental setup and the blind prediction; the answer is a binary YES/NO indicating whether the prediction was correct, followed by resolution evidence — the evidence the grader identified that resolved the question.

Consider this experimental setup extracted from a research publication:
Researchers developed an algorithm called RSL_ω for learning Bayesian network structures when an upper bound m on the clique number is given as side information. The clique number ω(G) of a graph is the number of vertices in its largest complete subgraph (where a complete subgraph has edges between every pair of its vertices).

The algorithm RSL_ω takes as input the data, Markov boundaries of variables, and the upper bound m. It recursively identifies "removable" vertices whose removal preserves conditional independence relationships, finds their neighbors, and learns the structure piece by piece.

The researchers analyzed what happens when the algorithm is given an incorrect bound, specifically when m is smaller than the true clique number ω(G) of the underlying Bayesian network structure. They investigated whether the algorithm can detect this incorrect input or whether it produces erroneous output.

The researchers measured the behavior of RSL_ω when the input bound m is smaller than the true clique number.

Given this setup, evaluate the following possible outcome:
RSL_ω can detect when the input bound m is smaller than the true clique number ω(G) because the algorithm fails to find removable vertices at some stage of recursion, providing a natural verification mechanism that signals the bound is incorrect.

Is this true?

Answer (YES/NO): NO